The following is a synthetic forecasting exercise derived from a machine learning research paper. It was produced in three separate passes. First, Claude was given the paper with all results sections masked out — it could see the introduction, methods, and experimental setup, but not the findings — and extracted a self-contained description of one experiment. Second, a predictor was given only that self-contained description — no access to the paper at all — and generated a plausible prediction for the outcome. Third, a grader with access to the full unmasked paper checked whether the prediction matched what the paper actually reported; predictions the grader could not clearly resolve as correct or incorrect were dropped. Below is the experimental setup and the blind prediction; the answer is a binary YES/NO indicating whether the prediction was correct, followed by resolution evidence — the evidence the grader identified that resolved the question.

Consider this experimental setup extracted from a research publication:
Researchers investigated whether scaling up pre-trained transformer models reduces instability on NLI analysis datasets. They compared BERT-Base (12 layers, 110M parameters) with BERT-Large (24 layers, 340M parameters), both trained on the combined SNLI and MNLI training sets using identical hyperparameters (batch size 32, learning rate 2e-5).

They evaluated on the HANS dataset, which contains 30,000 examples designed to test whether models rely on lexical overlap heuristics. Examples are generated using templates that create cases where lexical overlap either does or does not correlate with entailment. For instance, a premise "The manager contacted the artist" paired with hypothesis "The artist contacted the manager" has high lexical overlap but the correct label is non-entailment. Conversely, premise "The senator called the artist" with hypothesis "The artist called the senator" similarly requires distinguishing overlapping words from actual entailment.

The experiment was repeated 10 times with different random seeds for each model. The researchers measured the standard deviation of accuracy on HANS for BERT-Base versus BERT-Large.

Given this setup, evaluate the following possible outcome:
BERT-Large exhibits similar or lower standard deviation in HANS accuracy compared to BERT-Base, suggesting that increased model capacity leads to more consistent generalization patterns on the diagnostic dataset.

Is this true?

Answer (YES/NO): NO